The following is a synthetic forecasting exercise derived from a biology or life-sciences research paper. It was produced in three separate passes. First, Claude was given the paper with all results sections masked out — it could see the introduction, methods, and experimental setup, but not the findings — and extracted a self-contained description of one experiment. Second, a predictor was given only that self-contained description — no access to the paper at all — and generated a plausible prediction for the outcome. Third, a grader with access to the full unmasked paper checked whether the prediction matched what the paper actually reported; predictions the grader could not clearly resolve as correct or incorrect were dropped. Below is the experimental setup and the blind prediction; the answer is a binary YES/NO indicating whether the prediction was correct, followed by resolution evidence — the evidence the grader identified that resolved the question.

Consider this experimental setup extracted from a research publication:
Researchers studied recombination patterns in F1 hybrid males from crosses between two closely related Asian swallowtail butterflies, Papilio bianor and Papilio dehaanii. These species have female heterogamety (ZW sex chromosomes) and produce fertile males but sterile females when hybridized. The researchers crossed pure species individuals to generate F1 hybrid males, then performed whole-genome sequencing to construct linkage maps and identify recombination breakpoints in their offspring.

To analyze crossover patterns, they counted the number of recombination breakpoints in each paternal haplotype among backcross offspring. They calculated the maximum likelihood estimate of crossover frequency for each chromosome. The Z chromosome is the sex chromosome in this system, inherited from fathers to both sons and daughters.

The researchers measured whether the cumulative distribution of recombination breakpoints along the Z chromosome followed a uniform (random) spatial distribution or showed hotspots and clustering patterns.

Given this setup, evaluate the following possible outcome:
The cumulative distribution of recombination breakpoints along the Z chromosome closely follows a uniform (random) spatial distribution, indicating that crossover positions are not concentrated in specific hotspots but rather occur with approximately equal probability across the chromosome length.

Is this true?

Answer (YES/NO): YES